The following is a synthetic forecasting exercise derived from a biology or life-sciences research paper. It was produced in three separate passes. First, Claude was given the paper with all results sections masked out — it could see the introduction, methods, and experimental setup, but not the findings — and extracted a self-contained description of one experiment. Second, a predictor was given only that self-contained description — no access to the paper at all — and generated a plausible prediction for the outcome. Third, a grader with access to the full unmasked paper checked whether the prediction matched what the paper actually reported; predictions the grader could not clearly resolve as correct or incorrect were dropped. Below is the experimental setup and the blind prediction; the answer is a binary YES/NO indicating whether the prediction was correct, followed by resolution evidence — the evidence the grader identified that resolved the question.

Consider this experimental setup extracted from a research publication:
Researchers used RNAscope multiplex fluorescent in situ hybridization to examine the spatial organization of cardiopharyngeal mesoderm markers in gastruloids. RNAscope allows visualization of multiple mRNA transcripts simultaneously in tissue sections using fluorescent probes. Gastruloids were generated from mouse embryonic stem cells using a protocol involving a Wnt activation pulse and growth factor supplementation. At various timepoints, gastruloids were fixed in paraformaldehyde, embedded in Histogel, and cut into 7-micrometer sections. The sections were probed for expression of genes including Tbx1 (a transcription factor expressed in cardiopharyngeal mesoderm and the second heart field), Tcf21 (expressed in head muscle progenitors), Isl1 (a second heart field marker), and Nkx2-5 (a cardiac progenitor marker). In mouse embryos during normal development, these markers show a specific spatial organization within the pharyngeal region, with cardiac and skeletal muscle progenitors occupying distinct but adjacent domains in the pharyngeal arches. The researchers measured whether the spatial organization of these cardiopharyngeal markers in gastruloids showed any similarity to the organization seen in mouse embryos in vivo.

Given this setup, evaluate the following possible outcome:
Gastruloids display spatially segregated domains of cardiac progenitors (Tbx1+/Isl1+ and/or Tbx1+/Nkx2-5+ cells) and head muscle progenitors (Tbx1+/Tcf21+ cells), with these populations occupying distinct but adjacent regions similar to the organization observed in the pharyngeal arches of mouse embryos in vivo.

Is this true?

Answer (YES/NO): YES